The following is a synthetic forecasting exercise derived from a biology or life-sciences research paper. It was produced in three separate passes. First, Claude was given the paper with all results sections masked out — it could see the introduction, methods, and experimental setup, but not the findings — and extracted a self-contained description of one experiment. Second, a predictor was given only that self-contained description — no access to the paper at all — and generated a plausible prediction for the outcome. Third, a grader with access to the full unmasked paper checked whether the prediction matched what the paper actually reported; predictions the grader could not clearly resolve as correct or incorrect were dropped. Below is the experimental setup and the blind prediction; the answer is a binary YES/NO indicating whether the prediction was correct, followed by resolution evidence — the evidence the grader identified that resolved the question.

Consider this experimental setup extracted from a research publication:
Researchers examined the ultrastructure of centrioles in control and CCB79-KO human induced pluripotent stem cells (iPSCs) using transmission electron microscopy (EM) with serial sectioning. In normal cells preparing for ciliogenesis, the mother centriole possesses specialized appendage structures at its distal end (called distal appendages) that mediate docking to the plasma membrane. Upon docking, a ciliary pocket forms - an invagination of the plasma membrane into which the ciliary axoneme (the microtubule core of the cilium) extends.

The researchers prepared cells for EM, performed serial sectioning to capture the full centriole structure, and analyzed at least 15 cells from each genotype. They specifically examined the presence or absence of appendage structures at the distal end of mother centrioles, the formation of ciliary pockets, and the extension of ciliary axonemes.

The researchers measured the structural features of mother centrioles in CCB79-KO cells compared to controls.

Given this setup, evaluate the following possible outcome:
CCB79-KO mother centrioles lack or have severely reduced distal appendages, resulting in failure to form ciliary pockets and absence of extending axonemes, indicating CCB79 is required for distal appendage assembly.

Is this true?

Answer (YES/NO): YES